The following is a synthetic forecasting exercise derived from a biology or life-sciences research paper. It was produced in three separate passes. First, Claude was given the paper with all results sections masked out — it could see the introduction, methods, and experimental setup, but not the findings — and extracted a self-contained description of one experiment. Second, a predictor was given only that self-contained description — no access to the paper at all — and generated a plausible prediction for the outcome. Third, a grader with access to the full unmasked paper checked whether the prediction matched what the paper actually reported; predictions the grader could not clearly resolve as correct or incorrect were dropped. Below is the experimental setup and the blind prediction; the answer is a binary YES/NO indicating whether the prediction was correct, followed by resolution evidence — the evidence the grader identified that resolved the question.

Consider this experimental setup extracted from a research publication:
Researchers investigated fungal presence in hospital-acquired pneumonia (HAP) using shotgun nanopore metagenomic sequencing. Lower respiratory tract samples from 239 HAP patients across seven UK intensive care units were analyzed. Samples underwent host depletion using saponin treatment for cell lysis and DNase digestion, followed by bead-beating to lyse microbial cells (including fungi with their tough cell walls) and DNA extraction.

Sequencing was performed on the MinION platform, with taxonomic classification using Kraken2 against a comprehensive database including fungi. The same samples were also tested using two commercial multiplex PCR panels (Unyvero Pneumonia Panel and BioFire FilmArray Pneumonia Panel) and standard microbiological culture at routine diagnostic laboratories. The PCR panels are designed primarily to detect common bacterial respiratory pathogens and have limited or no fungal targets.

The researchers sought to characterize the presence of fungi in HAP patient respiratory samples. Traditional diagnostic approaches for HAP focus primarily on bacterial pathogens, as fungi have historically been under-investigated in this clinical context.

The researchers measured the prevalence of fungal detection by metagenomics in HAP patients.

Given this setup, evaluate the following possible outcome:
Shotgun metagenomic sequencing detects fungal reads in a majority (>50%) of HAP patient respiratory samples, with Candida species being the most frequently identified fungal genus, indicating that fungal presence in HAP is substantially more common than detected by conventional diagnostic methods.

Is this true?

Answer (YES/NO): NO